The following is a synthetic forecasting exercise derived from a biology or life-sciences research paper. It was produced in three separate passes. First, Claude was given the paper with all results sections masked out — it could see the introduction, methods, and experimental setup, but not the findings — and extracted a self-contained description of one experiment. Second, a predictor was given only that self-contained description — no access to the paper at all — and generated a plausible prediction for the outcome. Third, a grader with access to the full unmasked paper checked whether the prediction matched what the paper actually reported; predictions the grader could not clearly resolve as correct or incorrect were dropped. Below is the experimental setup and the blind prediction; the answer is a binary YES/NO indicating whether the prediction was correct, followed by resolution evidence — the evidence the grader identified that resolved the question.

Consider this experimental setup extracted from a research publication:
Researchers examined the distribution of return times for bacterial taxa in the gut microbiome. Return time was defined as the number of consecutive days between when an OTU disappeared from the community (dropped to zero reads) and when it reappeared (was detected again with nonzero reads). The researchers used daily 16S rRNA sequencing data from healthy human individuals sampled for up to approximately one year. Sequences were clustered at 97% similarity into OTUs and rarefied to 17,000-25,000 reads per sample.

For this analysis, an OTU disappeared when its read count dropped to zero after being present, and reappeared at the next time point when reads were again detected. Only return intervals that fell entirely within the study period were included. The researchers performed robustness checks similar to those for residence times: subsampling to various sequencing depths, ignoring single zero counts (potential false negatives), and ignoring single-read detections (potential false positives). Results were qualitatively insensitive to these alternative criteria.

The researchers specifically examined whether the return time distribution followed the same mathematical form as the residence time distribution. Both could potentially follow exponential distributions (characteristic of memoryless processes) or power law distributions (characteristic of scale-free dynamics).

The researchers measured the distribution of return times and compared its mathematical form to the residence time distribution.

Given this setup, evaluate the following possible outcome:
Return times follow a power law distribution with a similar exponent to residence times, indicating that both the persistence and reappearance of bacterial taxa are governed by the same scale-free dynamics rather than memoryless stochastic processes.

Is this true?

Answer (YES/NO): NO